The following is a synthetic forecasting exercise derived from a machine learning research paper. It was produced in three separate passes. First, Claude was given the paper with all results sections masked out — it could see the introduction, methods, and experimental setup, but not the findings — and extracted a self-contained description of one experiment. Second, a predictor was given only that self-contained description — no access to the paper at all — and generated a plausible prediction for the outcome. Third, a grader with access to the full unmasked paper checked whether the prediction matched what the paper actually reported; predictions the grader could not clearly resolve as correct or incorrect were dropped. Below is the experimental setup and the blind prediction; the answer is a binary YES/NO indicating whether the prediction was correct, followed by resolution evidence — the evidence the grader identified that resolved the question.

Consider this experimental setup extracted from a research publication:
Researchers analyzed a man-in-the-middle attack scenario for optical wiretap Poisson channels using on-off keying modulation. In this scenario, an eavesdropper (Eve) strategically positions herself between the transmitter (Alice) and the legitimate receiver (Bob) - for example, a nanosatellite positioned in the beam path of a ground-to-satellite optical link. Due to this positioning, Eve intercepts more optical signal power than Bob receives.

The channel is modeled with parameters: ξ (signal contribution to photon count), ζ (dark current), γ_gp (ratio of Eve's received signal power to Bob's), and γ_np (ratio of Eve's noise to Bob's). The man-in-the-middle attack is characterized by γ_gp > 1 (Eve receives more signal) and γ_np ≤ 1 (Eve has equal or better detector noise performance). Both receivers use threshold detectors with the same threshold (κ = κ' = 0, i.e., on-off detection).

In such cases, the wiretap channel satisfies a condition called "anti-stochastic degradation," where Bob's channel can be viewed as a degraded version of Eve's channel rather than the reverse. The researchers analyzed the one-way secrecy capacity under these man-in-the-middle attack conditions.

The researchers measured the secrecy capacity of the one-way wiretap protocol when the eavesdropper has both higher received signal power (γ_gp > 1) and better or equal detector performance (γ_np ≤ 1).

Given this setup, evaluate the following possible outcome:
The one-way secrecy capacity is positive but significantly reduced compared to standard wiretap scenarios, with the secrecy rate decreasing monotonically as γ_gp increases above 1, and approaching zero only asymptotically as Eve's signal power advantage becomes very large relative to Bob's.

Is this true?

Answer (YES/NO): NO